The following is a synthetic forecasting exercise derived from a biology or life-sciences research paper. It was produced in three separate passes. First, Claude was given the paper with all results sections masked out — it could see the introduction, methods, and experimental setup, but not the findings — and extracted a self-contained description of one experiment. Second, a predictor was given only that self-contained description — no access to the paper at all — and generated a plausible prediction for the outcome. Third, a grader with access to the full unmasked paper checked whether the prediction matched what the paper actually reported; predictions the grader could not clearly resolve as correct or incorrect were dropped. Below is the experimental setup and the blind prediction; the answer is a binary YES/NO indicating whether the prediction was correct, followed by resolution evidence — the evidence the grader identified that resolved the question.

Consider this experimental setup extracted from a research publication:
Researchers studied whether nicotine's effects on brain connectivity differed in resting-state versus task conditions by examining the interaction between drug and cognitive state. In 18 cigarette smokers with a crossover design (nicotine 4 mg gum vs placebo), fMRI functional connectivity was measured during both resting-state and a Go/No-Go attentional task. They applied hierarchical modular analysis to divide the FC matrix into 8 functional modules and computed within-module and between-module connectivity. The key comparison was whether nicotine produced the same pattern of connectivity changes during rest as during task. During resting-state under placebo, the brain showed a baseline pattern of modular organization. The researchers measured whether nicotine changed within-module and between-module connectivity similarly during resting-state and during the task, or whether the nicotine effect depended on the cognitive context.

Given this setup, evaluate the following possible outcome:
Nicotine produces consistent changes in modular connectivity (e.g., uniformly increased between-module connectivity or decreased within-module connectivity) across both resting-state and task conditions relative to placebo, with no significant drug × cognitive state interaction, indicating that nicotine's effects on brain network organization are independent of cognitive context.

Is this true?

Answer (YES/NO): NO